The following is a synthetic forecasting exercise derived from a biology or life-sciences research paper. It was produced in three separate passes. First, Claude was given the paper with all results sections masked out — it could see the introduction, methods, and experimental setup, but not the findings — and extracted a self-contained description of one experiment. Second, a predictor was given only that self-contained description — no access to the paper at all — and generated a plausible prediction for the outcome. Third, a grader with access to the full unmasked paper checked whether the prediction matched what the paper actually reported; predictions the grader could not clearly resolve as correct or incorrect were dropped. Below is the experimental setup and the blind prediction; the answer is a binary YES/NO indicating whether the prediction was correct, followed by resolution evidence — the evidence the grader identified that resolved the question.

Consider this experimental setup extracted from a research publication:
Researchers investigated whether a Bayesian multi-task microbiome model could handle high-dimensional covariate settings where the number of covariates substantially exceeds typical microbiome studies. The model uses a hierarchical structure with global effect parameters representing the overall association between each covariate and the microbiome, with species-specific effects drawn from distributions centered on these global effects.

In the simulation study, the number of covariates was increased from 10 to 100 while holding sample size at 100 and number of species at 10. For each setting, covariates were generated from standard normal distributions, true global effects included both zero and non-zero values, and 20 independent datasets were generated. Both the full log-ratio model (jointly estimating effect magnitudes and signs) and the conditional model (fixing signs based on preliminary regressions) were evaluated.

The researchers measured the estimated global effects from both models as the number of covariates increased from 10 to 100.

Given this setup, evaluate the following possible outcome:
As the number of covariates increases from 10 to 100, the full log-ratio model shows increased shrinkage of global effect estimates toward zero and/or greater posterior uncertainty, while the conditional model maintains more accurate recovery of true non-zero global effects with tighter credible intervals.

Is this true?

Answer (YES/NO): NO